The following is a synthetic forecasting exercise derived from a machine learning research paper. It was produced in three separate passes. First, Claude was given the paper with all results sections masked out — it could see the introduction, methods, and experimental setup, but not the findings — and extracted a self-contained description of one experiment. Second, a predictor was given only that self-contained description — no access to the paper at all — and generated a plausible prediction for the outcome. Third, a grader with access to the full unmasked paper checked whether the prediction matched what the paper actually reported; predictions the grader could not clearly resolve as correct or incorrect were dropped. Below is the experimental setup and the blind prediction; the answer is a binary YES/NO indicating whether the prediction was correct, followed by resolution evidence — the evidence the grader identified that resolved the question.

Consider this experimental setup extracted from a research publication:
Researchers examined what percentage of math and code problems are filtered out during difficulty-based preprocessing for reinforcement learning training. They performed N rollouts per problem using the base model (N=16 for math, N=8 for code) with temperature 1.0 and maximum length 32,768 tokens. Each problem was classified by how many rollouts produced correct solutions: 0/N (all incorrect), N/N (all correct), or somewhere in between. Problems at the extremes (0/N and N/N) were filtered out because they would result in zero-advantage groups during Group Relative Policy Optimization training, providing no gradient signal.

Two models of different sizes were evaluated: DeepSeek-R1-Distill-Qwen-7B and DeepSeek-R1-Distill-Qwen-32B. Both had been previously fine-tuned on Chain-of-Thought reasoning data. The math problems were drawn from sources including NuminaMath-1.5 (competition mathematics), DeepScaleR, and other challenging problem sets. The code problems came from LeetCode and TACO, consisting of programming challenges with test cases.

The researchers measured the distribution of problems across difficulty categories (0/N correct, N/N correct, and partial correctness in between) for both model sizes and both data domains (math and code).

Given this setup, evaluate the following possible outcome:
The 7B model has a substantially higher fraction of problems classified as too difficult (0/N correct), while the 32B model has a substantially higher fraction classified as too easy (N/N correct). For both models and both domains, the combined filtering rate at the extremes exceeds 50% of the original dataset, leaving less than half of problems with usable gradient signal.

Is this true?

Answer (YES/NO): NO